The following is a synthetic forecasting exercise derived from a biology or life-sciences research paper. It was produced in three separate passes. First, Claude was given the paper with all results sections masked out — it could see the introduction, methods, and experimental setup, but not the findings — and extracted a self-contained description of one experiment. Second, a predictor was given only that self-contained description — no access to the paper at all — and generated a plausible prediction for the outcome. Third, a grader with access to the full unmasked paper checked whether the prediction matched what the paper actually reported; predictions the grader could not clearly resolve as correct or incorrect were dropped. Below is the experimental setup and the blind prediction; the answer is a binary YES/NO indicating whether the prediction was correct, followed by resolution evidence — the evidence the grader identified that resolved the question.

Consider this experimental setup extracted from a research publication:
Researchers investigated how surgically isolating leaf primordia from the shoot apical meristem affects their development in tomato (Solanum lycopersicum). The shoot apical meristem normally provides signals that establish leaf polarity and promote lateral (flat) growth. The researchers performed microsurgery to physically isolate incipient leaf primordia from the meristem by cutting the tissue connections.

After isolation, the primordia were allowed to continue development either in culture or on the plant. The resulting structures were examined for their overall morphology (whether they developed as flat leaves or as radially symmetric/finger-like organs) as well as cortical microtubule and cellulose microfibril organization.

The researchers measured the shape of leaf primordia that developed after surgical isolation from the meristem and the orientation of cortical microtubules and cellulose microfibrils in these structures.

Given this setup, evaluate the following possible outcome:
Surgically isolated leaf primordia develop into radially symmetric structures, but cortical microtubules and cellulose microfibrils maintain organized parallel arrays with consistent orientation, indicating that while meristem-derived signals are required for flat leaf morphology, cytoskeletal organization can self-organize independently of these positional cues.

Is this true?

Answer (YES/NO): YES